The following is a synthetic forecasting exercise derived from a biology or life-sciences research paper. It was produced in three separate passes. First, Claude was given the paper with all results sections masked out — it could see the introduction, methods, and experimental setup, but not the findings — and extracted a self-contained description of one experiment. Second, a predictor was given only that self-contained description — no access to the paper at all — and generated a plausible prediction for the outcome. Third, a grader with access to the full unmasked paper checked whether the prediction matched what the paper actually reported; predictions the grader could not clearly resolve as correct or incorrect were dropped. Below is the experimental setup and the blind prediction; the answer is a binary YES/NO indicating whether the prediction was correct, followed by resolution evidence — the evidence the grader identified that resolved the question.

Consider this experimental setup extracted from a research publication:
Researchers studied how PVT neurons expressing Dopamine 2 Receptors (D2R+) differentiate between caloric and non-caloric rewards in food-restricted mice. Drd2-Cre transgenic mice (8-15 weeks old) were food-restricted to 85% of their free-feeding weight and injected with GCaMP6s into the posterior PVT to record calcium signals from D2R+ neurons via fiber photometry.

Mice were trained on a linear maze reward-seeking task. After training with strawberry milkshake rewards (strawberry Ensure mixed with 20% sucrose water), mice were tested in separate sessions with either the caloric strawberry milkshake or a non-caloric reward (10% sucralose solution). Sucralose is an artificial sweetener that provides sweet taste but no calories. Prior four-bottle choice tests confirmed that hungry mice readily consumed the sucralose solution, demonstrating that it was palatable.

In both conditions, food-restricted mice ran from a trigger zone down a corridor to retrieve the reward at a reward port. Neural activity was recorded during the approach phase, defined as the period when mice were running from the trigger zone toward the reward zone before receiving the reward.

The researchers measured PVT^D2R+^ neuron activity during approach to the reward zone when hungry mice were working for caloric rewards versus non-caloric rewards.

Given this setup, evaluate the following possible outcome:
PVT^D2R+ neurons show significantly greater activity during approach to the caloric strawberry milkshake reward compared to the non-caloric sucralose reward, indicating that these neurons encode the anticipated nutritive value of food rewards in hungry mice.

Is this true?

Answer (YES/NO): NO